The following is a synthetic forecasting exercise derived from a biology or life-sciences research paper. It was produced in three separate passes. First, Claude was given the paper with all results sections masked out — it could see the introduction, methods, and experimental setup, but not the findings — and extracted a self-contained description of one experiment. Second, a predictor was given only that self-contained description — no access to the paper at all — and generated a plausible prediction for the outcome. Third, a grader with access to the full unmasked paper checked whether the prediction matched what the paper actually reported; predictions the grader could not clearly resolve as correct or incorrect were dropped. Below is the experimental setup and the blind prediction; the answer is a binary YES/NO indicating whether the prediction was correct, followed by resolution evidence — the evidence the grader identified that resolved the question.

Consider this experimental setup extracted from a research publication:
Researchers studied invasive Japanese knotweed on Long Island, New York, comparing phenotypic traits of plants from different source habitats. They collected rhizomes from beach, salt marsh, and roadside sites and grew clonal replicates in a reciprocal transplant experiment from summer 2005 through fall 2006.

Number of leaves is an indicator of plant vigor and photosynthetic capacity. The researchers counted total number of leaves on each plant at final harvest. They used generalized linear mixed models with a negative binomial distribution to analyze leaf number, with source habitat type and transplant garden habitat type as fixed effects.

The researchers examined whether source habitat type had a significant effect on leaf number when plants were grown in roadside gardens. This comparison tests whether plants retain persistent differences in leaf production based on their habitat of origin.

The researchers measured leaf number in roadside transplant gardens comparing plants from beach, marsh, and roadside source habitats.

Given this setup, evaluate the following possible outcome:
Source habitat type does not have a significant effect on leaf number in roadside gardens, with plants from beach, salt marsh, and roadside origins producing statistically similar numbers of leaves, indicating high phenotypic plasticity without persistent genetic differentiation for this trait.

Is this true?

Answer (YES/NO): NO